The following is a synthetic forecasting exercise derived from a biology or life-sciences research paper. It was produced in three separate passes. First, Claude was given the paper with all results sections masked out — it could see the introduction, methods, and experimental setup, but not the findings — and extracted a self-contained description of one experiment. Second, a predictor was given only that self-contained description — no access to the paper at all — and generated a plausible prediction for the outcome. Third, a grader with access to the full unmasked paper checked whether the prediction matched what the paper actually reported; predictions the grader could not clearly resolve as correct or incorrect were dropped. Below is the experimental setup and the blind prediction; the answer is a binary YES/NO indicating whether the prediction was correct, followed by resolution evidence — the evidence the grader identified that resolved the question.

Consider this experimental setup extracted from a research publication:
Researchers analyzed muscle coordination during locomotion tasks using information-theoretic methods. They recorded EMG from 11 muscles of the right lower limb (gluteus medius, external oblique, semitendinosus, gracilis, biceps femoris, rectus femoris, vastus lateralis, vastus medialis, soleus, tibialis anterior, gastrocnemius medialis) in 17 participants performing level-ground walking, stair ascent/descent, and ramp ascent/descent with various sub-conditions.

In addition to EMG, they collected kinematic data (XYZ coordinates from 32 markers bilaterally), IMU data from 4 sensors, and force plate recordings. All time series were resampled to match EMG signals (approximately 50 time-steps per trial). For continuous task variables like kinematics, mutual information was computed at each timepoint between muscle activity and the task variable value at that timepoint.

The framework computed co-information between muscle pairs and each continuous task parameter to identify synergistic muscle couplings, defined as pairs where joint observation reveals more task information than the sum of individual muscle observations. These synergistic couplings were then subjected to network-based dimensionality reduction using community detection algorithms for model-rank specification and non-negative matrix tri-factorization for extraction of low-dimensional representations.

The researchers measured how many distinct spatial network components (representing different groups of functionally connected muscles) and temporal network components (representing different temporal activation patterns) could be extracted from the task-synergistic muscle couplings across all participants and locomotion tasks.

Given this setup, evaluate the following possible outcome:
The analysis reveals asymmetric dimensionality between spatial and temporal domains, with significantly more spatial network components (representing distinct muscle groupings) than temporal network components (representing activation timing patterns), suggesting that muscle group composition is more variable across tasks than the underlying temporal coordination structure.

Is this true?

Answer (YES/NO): NO